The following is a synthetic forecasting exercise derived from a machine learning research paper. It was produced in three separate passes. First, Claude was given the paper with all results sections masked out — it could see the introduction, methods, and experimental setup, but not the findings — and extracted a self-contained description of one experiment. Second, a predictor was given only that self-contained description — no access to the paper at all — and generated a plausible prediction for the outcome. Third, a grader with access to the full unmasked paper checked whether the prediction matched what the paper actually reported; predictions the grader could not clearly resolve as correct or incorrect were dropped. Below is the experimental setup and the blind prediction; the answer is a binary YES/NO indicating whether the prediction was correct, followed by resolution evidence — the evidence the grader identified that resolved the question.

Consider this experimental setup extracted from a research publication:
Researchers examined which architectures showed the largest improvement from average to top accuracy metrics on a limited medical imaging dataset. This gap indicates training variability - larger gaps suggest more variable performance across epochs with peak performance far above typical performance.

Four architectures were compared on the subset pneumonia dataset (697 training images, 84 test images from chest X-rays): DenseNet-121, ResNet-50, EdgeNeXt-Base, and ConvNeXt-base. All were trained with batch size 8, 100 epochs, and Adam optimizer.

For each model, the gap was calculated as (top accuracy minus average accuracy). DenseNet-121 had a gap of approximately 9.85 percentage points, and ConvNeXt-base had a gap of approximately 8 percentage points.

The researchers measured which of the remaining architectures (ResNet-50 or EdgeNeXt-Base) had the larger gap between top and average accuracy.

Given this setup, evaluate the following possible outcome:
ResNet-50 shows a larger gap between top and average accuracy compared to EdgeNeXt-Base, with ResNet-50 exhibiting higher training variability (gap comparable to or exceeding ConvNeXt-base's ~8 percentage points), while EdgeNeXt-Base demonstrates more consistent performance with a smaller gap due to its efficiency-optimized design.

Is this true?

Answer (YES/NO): NO